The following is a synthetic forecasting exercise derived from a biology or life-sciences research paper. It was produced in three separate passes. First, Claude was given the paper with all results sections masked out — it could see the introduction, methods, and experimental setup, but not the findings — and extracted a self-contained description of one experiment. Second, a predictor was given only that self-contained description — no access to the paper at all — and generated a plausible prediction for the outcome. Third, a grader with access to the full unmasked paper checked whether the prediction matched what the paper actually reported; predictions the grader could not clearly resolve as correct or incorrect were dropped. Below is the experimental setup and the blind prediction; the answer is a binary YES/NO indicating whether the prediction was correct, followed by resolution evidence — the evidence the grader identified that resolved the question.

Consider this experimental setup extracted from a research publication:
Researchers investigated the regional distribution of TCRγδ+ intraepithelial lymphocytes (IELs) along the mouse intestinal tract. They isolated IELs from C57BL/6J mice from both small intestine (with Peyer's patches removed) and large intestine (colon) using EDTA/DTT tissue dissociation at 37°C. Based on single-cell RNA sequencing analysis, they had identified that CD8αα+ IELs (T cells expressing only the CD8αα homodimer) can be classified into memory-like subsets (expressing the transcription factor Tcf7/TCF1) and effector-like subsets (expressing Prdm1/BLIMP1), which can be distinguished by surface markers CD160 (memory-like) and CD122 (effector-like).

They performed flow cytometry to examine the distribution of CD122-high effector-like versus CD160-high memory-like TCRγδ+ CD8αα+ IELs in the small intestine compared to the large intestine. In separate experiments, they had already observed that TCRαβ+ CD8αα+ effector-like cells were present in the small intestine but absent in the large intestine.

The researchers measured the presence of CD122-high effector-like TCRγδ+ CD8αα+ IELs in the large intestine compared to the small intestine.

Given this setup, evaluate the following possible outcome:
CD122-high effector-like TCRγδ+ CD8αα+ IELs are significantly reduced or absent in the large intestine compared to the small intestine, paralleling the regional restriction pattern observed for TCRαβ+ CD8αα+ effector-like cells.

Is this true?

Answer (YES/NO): NO